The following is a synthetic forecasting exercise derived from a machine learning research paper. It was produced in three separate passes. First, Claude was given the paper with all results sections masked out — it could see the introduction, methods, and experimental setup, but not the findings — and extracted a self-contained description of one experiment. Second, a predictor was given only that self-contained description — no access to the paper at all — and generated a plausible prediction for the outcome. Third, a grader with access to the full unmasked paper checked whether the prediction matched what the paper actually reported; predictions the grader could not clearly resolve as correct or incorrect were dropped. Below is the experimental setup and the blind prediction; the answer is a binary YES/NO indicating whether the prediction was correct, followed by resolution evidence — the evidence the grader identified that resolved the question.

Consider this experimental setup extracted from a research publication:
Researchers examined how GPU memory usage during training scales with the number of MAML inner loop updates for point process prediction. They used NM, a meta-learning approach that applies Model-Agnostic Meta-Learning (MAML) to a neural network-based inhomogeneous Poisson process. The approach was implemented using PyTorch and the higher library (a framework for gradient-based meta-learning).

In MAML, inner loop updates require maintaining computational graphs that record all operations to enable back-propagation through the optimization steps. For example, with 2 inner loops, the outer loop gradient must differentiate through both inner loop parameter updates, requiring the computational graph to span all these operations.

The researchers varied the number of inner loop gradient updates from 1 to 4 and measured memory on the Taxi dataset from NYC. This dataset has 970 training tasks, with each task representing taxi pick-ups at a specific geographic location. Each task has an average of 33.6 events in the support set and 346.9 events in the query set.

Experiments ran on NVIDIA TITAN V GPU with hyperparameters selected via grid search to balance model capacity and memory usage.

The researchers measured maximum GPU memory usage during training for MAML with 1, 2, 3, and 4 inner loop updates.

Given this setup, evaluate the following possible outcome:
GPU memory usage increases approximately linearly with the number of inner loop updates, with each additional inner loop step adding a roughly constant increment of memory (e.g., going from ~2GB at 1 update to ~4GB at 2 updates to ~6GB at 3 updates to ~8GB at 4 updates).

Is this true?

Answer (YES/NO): NO